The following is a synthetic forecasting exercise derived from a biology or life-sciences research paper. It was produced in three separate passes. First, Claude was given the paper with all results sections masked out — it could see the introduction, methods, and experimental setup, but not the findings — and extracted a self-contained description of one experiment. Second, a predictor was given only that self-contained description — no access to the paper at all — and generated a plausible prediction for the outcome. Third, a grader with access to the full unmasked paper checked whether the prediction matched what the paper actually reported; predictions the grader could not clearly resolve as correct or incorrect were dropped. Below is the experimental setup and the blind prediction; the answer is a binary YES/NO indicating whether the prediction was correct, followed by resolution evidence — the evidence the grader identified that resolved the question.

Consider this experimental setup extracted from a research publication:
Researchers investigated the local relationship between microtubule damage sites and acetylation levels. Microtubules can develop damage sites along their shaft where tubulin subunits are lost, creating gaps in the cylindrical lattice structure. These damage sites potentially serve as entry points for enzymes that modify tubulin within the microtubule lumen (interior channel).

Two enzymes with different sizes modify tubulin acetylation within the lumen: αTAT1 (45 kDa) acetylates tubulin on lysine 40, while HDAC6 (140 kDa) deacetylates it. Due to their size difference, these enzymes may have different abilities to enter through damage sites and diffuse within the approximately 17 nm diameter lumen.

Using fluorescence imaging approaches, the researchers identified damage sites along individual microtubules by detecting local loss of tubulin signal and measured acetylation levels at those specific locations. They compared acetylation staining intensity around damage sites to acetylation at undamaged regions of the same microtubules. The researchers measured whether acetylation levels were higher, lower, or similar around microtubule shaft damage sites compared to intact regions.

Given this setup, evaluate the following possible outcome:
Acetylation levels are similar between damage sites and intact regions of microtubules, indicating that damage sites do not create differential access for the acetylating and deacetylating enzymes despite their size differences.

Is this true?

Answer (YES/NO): NO